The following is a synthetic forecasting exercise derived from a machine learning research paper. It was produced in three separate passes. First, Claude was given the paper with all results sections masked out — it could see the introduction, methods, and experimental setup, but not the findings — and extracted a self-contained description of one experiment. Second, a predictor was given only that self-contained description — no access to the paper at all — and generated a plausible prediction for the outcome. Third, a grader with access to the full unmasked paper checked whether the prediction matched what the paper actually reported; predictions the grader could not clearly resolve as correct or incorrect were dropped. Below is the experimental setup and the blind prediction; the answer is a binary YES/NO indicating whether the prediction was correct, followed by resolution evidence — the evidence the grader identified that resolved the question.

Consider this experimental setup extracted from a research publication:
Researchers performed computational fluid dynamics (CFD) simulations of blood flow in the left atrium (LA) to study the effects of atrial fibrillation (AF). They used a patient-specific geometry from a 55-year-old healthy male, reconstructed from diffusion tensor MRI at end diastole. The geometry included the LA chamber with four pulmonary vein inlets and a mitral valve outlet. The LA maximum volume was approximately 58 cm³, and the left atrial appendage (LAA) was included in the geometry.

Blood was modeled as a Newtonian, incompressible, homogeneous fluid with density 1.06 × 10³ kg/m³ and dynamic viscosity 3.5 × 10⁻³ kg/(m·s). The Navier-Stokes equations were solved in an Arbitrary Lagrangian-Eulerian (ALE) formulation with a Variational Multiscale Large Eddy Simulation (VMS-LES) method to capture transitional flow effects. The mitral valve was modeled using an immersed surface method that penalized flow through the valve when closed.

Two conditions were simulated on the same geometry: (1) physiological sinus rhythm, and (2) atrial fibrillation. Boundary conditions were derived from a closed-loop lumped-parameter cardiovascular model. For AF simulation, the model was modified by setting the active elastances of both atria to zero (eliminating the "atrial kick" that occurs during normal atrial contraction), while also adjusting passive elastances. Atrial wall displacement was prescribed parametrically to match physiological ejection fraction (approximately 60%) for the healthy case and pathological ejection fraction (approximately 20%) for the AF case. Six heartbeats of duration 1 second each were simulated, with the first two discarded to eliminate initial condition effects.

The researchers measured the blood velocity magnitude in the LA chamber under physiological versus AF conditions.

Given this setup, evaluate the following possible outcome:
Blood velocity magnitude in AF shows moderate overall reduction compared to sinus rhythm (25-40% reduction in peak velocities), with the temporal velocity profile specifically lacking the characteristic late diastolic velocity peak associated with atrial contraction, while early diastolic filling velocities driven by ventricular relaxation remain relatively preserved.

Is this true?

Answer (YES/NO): YES